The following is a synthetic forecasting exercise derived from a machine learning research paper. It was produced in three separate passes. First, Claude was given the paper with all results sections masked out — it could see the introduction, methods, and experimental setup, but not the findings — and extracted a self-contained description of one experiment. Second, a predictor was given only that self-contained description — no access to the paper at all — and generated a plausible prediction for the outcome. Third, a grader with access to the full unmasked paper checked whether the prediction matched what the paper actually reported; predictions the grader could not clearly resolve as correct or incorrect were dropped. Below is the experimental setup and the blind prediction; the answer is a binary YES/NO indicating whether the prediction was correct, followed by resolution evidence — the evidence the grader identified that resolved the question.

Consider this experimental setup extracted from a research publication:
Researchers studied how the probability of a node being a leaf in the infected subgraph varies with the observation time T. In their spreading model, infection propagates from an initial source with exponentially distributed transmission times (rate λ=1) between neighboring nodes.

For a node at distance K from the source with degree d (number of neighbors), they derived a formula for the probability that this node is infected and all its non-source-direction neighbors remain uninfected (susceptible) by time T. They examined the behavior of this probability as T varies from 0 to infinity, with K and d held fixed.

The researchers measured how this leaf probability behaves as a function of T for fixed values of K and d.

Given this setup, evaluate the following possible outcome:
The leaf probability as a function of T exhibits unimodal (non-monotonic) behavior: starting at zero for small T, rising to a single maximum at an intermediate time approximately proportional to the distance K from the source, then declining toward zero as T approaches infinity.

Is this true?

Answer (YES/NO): YES